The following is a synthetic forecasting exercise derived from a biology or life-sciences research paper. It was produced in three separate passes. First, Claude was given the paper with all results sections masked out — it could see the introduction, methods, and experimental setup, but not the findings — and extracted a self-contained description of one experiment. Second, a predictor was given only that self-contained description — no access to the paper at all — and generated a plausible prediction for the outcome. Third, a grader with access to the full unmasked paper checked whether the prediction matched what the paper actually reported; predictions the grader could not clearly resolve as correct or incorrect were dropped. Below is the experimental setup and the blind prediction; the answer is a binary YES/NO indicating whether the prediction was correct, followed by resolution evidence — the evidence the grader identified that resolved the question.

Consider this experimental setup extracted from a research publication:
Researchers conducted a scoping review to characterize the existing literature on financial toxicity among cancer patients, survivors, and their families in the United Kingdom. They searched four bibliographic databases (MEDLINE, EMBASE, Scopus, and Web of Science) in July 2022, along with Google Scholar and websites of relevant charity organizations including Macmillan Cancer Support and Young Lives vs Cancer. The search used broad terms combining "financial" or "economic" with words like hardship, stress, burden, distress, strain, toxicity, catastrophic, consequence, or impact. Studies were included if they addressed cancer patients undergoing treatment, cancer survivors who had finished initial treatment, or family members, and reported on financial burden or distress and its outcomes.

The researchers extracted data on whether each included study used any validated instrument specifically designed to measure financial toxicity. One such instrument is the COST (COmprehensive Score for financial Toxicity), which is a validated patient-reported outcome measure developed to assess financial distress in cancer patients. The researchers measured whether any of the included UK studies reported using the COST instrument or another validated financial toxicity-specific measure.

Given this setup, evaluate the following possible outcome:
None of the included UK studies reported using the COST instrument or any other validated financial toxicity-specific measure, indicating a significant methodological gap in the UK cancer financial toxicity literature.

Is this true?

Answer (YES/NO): YES